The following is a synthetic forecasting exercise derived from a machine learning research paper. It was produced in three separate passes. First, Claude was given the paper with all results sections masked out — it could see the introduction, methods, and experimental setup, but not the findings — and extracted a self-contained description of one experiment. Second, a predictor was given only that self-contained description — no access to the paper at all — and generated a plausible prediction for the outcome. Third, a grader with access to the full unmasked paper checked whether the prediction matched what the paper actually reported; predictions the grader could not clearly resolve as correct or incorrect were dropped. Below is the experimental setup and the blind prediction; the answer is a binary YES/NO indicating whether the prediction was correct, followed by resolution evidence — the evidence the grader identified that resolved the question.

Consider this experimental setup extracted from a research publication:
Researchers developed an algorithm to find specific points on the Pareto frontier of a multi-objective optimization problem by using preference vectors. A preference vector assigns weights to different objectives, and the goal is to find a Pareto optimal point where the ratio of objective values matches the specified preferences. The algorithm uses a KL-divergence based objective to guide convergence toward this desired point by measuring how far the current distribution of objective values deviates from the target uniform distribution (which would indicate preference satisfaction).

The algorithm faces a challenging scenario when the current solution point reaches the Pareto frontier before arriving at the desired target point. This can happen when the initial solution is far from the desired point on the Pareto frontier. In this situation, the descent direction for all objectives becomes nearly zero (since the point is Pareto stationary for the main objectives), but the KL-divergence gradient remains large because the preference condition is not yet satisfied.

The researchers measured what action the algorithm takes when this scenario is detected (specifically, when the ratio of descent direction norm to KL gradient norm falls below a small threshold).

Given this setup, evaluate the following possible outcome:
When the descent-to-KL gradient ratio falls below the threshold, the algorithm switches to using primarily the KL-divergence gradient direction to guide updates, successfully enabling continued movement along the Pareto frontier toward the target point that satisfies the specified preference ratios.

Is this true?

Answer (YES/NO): YES